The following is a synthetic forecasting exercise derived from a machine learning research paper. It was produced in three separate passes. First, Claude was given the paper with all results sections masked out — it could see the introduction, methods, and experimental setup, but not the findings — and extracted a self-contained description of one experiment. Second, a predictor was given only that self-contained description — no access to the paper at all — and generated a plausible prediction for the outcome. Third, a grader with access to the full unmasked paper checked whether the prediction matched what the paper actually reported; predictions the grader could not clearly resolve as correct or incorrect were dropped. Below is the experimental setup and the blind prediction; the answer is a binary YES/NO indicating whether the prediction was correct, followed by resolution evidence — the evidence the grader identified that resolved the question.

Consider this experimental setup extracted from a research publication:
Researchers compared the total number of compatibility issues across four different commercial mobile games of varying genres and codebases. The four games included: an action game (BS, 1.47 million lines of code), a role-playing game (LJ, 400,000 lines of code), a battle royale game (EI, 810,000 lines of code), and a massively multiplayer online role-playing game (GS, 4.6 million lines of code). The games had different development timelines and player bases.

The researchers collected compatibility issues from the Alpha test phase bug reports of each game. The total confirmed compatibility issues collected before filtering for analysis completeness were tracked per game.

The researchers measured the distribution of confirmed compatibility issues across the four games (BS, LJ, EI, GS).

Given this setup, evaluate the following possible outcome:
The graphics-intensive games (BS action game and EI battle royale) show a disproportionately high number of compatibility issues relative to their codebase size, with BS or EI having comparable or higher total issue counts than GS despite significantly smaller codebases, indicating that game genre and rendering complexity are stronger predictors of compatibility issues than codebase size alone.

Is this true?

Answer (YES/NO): NO